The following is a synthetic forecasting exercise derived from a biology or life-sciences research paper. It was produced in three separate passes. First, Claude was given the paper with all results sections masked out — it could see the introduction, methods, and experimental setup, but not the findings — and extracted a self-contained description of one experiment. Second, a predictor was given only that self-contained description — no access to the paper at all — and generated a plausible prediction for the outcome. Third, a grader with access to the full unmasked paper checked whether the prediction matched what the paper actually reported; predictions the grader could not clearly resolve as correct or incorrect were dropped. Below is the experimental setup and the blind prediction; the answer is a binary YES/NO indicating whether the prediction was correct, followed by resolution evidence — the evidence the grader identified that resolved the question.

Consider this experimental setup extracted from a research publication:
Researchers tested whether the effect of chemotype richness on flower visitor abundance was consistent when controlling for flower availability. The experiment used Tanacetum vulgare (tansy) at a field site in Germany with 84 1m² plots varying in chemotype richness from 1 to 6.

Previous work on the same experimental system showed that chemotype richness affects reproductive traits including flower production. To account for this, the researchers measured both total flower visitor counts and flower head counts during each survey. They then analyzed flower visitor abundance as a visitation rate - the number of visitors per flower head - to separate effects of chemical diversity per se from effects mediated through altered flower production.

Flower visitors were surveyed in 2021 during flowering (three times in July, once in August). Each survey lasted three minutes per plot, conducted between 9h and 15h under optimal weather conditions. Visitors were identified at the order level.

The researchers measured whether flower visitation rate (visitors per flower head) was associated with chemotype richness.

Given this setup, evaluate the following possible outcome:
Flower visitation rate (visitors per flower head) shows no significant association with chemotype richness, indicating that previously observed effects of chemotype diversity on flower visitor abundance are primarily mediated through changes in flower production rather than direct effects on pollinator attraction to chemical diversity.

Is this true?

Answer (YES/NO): NO